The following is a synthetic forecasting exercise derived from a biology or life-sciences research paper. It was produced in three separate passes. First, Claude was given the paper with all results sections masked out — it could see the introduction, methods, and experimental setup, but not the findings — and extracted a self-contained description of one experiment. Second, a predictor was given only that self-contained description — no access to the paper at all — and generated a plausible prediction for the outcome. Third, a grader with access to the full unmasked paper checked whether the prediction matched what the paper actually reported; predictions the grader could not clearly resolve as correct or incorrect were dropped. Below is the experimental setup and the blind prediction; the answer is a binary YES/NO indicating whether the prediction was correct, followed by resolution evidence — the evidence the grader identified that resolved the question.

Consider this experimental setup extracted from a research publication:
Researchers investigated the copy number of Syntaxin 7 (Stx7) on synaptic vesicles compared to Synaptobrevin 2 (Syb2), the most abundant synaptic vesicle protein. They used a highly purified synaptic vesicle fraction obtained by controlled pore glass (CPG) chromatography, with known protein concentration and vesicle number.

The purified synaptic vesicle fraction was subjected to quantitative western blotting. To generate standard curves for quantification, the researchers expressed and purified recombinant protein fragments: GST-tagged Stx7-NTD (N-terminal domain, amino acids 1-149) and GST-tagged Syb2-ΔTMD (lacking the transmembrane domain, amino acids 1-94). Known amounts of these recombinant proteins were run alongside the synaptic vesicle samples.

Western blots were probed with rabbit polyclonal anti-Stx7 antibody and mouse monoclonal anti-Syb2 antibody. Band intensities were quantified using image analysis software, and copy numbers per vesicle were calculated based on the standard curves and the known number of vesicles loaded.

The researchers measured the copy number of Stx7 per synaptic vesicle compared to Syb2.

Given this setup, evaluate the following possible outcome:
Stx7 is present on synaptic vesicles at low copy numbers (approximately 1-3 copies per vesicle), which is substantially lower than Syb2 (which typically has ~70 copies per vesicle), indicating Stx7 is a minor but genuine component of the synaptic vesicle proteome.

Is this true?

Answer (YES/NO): NO